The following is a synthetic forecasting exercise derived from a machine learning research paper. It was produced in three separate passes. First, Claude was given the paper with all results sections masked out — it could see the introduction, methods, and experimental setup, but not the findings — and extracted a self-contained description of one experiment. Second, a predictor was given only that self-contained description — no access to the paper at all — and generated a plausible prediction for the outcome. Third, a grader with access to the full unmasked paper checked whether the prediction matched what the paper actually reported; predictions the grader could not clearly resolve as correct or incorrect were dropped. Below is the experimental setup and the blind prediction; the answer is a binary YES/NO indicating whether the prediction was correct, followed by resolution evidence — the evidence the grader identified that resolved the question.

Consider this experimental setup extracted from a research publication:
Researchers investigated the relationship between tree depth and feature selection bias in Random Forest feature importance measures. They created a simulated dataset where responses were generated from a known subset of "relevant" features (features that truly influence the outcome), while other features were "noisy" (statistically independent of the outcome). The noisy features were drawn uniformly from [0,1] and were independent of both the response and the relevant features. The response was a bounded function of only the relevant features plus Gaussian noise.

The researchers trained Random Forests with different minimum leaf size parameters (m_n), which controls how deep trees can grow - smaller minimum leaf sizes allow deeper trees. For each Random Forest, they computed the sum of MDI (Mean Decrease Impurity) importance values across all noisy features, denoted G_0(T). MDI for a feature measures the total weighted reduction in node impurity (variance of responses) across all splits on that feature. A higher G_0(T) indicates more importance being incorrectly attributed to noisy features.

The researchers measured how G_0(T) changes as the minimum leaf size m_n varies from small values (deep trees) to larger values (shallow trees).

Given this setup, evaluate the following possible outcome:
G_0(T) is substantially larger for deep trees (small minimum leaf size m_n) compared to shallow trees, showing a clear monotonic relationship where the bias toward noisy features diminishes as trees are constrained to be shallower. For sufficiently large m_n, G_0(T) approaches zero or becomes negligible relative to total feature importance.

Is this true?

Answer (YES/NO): YES